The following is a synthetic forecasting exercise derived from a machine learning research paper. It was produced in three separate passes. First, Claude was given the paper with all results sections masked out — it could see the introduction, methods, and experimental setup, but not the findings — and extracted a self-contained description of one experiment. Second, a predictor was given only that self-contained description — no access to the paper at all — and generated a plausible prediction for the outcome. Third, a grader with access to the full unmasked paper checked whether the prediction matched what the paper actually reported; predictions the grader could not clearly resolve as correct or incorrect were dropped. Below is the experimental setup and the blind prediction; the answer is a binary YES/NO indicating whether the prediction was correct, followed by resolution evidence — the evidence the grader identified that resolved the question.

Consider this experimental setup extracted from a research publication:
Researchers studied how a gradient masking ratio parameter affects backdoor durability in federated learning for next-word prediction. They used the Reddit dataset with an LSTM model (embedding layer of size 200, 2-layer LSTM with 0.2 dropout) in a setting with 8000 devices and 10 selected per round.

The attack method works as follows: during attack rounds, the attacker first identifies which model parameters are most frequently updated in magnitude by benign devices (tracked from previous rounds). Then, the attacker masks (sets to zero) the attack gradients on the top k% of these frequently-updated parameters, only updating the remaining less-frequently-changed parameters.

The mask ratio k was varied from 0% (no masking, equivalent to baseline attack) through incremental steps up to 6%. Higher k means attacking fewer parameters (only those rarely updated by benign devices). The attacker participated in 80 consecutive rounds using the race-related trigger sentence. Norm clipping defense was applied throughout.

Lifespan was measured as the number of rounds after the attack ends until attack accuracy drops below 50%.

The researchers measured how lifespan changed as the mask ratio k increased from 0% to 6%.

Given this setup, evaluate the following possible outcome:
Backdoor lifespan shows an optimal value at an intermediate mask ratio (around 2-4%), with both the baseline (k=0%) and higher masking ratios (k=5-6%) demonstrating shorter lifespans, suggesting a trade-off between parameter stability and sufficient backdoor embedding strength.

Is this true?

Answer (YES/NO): YES